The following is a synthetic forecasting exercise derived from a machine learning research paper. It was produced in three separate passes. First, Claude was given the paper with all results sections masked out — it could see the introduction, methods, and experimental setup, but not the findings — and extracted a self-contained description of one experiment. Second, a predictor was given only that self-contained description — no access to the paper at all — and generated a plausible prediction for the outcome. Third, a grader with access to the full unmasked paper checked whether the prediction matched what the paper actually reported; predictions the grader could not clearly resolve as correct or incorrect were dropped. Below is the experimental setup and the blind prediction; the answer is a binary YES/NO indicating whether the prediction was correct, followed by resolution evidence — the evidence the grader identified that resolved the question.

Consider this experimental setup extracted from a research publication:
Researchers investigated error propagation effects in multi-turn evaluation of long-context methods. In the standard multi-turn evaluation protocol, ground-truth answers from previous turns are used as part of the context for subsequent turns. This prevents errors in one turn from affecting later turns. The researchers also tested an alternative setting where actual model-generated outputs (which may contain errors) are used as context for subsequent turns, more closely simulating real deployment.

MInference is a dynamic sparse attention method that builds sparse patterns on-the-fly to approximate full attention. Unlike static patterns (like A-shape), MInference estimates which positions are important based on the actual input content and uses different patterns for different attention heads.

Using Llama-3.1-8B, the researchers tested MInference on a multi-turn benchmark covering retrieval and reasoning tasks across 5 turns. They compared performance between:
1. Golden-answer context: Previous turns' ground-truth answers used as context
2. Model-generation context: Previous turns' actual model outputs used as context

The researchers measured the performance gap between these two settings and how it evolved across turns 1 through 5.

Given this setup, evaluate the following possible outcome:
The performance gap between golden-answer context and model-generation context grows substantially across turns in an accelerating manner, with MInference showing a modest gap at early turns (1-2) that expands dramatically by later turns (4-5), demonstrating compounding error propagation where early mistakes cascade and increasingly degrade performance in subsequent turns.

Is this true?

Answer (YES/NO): NO